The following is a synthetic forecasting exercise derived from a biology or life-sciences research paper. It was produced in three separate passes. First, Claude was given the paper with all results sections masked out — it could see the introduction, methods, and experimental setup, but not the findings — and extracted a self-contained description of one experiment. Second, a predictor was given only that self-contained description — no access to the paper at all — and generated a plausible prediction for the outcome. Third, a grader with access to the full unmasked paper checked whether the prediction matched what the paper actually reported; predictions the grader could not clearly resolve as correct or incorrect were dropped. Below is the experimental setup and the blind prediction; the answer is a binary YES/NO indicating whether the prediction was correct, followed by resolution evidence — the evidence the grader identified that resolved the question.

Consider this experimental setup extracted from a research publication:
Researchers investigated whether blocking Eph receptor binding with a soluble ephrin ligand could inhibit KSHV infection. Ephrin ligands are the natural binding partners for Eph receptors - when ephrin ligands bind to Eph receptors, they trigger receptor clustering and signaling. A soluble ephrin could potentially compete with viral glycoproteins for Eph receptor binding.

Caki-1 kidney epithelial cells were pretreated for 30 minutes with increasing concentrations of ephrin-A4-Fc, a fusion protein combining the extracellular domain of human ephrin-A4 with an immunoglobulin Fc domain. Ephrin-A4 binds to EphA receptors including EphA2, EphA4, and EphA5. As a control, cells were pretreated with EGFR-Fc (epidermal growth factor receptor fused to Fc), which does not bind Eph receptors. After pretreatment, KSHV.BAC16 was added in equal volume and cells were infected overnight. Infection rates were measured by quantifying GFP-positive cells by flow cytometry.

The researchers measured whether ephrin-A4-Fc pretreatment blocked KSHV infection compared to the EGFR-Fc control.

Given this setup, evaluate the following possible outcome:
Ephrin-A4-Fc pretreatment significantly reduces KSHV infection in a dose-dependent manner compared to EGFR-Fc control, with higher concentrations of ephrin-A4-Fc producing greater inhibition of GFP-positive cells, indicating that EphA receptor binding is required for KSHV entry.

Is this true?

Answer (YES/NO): NO